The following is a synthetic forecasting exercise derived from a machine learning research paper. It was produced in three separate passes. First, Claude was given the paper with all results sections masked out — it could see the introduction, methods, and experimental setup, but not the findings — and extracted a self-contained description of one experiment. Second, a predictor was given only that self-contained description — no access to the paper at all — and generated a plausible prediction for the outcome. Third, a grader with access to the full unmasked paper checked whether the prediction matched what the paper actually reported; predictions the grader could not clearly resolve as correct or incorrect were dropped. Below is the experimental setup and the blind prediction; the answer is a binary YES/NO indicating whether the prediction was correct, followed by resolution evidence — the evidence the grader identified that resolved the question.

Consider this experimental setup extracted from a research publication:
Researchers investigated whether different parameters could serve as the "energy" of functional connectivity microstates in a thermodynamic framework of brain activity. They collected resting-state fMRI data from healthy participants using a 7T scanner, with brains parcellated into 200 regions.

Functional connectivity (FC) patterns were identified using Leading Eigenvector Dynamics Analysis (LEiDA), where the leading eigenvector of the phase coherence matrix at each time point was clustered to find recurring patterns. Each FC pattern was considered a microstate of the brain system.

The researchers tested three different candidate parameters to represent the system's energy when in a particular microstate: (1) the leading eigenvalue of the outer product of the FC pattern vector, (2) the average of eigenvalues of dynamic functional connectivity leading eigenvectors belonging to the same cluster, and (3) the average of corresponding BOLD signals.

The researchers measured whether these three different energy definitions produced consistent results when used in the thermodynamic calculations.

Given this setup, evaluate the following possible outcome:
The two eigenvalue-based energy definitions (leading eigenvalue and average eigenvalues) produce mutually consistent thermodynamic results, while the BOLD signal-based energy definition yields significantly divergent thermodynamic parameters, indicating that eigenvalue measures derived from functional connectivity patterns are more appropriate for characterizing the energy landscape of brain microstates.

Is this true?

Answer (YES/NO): NO